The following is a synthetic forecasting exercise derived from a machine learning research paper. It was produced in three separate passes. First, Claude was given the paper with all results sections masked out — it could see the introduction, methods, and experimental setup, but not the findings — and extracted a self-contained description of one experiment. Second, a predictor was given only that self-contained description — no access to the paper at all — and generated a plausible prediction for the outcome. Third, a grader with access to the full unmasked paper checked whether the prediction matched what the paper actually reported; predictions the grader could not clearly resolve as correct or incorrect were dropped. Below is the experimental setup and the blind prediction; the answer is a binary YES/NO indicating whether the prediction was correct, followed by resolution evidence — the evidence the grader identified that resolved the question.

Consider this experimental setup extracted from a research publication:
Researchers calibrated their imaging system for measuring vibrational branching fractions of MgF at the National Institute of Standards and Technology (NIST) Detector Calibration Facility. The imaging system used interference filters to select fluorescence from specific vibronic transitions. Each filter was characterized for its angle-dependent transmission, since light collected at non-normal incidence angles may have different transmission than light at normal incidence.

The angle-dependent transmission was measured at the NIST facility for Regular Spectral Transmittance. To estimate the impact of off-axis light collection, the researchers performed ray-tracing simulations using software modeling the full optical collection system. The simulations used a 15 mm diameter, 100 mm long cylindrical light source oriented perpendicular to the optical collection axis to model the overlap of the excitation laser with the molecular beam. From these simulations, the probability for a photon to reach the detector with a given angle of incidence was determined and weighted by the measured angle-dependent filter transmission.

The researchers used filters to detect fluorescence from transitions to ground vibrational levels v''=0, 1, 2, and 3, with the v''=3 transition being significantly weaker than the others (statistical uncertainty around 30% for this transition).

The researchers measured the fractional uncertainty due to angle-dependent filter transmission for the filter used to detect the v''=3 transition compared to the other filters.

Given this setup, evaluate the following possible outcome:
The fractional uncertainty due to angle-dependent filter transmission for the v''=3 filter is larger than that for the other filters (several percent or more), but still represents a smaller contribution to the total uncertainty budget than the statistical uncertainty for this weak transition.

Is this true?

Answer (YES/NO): YES